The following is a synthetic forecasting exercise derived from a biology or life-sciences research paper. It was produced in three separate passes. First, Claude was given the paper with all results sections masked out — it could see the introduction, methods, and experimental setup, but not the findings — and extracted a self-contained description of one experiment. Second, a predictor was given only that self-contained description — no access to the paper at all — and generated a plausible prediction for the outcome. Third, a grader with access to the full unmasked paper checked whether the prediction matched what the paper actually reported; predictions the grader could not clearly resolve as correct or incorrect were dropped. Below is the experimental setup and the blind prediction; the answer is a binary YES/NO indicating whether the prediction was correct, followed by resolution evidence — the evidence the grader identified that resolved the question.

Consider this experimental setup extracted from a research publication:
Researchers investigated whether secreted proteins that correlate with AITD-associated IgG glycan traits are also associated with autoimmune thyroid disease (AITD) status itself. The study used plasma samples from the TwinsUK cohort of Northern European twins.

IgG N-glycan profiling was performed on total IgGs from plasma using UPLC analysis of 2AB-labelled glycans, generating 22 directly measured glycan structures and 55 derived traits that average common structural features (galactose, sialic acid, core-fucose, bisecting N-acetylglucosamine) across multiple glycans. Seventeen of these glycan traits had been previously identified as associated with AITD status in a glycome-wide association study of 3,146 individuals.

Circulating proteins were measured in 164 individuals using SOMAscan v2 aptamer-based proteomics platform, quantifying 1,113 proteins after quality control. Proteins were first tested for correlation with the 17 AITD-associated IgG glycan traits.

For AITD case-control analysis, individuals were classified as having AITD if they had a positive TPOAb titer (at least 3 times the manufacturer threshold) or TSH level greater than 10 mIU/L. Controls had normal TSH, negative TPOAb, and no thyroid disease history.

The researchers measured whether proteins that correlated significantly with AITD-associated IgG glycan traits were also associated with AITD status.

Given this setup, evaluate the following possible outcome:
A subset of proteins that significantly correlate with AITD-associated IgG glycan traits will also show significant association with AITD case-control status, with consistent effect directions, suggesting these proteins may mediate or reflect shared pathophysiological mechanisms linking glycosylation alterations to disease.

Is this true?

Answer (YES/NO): NO